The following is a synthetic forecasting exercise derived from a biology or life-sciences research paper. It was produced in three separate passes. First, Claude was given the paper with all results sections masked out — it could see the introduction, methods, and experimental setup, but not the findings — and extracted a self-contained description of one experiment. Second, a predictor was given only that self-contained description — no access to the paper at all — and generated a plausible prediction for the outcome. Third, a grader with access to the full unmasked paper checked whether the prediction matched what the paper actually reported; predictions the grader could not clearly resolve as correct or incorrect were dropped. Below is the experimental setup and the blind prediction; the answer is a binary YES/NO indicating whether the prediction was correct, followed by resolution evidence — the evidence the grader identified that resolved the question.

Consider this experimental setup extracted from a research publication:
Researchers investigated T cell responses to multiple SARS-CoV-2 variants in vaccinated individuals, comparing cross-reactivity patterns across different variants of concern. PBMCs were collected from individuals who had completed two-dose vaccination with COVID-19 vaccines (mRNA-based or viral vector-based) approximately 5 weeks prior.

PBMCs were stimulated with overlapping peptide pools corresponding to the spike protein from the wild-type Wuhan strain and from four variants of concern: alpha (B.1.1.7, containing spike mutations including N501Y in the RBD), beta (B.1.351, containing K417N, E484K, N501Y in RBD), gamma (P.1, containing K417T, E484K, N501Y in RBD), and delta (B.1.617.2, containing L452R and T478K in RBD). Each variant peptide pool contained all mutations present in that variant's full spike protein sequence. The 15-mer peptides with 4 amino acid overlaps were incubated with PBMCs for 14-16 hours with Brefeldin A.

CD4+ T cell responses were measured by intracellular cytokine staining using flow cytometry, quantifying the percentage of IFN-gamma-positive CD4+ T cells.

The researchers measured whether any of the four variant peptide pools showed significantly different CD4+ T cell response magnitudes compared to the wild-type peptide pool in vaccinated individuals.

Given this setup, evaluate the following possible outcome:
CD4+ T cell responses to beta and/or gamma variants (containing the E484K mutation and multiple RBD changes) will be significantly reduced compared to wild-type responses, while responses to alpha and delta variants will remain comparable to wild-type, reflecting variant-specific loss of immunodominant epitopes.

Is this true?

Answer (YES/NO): NO